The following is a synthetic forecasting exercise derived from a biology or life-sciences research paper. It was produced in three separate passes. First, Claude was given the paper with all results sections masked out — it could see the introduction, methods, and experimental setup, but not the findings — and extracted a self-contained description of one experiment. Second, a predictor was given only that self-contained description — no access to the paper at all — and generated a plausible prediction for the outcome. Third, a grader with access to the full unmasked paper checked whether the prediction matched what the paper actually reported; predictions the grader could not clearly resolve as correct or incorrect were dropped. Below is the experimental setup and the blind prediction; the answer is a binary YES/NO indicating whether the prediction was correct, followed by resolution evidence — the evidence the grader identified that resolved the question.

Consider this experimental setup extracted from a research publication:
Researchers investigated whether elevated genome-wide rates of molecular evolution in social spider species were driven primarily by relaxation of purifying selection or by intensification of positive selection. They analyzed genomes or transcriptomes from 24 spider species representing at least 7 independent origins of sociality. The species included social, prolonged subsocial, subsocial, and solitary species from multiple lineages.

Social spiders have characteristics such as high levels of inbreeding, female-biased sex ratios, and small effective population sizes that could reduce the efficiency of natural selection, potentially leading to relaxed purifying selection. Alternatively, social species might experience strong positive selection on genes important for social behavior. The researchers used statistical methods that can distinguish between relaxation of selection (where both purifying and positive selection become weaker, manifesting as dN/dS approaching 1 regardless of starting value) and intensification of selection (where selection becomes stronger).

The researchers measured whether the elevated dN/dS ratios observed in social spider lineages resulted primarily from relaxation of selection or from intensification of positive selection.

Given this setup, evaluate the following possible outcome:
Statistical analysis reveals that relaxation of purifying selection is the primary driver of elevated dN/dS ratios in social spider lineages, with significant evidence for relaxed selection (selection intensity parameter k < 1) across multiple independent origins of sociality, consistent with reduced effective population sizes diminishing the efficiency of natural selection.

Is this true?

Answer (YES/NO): NO